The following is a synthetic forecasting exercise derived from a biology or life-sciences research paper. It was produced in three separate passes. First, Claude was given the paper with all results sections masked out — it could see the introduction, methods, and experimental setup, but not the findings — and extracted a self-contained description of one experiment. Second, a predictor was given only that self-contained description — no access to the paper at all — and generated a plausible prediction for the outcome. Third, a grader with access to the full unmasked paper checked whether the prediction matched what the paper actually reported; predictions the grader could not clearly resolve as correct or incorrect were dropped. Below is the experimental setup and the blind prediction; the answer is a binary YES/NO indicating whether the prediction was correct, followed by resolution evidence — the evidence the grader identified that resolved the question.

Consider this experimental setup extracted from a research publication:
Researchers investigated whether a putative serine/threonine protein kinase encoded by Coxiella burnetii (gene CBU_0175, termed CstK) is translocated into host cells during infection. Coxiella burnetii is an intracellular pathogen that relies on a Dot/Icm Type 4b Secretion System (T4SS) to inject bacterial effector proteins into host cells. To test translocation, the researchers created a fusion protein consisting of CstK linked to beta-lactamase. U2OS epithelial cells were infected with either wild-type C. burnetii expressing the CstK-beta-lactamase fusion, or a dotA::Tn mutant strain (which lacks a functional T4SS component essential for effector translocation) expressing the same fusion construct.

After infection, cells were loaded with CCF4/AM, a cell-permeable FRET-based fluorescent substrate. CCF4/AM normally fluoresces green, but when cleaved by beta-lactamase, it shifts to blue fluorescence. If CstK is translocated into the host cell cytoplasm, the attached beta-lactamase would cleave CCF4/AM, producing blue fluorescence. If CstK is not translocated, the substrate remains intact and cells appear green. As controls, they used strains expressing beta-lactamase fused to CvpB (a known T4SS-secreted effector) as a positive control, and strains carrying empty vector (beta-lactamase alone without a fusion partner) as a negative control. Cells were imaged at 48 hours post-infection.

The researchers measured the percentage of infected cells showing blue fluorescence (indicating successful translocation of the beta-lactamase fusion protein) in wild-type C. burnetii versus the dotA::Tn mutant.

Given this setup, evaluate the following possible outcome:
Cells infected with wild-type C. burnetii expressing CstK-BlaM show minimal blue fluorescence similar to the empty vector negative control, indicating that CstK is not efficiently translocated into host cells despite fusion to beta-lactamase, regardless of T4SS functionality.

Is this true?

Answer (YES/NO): NO